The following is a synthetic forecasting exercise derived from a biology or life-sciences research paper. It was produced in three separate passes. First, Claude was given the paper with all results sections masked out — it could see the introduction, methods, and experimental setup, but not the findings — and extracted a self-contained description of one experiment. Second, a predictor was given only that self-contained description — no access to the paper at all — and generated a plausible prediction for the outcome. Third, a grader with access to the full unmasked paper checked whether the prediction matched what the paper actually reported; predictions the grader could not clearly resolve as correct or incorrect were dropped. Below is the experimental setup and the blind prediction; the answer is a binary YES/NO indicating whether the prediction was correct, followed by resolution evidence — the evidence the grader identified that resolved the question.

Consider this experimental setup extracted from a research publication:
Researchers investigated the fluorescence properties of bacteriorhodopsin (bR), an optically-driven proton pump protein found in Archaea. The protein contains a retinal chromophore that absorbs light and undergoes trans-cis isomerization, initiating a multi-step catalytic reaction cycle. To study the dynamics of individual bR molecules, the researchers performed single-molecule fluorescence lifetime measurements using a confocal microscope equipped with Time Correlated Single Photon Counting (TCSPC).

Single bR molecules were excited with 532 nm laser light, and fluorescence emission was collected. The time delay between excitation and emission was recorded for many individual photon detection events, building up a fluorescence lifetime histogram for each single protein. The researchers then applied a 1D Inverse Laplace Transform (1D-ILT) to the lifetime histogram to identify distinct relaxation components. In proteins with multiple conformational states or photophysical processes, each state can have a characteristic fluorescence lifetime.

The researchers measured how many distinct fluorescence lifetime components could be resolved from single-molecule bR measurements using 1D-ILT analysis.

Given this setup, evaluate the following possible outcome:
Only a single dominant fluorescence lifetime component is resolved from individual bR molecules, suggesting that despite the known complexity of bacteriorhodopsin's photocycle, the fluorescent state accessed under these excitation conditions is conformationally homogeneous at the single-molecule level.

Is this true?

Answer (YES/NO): NO